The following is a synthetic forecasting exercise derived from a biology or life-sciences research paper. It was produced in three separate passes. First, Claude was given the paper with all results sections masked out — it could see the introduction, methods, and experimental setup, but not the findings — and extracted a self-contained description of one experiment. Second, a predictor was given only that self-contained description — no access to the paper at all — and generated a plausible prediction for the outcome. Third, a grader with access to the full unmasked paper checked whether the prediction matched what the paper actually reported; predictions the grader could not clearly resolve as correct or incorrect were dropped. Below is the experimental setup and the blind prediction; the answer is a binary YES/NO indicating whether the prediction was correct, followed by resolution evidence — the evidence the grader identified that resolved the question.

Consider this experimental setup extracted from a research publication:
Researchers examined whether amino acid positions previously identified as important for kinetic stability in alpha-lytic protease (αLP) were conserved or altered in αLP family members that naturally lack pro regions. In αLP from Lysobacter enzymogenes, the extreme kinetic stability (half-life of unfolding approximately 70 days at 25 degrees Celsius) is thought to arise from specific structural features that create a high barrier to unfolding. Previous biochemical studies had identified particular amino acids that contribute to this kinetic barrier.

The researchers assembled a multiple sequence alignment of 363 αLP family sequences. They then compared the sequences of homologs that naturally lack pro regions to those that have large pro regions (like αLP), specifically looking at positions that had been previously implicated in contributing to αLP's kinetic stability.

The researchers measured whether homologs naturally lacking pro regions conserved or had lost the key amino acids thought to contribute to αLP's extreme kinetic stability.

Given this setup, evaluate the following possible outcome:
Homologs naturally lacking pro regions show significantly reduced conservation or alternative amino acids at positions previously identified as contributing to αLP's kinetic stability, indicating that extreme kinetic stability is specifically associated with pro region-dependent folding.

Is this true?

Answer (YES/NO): YES